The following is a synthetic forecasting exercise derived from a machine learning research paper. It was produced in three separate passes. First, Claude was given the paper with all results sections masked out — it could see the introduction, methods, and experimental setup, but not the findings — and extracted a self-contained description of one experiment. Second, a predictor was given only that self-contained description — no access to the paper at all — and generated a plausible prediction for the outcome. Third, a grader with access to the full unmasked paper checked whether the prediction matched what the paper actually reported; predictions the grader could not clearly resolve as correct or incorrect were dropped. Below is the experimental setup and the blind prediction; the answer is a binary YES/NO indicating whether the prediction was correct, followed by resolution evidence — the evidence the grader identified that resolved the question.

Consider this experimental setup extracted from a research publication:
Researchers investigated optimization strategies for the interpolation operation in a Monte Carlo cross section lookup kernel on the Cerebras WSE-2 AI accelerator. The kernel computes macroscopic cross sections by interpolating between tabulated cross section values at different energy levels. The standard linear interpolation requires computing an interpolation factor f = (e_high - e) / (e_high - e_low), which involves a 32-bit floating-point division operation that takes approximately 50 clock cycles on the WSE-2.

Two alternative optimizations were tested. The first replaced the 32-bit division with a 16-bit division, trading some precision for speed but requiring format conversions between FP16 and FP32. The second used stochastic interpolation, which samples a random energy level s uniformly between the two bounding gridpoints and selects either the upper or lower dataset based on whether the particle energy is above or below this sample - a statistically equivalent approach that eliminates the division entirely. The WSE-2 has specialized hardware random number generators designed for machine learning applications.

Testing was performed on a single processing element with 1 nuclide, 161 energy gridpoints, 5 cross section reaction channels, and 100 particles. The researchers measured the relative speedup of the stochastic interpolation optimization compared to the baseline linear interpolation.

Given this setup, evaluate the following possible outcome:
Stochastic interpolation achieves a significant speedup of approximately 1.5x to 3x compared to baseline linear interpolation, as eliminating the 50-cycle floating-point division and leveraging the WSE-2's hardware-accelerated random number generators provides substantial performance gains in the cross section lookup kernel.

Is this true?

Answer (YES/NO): YES